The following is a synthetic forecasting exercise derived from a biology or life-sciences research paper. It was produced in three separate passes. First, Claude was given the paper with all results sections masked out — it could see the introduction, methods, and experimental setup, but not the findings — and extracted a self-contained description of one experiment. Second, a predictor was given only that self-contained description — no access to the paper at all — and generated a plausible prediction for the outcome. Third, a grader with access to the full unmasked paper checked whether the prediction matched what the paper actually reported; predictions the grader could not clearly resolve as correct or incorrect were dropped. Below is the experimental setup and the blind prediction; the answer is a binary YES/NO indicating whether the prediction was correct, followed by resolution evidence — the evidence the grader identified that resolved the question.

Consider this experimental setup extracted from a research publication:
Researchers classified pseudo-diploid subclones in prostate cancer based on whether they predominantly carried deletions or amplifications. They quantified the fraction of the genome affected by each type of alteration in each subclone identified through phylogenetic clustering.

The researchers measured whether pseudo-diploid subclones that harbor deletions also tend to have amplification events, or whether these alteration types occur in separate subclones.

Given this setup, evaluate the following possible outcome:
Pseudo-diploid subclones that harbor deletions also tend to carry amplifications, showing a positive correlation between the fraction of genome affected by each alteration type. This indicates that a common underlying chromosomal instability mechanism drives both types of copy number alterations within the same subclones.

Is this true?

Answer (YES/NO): NO